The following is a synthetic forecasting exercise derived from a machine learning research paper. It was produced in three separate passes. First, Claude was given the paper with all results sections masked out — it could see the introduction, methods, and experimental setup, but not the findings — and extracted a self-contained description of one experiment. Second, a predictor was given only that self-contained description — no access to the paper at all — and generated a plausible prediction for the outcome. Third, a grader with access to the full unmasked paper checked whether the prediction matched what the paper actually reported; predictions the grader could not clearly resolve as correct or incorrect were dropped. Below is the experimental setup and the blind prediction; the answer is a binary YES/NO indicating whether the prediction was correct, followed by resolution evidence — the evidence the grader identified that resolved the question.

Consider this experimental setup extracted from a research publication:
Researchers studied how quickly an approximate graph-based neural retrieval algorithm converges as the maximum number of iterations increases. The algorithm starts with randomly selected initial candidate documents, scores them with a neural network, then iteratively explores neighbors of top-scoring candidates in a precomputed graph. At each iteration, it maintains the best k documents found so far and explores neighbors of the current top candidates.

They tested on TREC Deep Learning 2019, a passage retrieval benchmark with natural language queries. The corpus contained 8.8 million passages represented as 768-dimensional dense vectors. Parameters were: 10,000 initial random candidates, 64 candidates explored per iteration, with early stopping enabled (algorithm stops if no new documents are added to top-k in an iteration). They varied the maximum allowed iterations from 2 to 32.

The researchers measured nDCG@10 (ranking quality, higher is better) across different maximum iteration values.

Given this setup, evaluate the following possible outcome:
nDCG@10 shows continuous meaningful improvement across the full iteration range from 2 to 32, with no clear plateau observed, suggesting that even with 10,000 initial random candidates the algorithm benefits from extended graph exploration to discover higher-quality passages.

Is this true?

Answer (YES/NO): NO